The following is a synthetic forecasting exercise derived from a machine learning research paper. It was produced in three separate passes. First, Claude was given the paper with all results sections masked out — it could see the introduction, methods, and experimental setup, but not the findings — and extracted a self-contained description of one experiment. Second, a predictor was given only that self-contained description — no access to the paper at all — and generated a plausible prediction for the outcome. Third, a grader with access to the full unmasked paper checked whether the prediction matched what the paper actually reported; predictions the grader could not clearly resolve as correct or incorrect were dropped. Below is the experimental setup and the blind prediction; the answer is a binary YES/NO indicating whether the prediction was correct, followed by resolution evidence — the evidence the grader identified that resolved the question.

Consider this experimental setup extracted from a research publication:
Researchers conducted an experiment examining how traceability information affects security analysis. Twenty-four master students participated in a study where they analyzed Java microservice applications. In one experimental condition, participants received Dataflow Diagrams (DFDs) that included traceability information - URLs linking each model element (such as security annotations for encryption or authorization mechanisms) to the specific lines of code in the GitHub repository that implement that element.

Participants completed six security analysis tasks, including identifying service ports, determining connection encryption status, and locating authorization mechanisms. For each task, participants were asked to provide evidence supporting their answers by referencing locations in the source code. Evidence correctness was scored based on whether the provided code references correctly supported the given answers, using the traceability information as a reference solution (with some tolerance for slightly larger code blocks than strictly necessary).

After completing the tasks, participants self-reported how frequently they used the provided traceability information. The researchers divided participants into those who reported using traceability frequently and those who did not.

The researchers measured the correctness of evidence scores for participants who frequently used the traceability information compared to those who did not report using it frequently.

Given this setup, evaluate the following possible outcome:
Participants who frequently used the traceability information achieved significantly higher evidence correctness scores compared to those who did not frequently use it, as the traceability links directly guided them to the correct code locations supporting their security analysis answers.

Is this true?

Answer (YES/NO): YES